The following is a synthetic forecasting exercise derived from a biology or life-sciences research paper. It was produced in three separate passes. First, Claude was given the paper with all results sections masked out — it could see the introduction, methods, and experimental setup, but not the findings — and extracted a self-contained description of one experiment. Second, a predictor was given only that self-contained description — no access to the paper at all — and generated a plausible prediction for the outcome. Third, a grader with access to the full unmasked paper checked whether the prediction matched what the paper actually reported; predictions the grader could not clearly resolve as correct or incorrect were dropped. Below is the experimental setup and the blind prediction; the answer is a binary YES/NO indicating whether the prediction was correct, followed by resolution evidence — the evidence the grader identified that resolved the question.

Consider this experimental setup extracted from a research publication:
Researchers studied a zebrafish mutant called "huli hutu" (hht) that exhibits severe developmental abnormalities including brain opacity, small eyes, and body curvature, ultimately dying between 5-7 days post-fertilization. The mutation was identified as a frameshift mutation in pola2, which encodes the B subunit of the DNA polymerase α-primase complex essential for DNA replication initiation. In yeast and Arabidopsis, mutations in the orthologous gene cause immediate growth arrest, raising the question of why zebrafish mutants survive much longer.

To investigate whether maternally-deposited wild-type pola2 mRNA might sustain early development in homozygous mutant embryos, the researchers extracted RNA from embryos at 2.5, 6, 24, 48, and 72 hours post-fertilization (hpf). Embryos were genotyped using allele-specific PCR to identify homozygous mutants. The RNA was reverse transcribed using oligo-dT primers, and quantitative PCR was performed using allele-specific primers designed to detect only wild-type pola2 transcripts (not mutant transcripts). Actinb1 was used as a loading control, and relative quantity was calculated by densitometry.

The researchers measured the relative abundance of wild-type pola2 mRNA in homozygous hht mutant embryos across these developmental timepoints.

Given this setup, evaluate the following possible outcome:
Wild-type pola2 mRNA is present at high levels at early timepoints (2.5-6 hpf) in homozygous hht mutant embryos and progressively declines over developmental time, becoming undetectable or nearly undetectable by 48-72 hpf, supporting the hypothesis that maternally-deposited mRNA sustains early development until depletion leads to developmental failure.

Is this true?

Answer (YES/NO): YES